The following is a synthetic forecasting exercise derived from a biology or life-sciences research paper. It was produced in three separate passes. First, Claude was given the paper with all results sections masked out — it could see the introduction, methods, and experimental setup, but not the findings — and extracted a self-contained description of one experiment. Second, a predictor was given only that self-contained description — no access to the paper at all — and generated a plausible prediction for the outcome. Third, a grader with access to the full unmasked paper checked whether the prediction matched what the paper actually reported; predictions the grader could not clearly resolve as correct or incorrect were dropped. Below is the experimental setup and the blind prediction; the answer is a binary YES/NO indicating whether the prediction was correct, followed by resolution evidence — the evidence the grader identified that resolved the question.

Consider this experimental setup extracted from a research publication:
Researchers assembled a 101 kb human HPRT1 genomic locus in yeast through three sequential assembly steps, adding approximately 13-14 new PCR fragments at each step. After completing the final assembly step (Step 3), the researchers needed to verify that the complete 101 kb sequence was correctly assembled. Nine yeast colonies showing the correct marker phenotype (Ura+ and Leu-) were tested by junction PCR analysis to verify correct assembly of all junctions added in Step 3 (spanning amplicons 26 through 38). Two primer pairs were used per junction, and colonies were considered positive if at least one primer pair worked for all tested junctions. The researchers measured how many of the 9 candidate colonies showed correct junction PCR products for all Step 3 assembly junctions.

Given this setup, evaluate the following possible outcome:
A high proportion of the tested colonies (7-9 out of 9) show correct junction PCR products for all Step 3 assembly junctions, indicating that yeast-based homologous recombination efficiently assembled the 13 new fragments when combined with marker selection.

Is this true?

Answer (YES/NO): NO